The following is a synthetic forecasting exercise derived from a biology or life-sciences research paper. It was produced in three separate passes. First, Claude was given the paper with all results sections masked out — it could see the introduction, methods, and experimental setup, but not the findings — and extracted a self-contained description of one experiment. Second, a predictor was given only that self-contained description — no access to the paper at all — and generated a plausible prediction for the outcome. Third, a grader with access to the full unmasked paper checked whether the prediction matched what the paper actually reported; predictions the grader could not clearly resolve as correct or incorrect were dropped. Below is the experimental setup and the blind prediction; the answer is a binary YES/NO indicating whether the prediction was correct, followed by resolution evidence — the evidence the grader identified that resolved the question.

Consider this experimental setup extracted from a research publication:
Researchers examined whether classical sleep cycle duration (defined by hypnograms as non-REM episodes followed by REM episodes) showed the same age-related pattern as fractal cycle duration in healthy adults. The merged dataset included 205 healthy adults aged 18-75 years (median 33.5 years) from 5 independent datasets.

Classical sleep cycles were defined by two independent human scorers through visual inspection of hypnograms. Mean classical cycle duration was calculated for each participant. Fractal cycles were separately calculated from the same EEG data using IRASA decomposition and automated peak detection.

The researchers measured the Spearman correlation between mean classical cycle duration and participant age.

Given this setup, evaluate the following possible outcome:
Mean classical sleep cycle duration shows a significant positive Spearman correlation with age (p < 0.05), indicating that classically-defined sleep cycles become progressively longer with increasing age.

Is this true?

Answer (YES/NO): NO